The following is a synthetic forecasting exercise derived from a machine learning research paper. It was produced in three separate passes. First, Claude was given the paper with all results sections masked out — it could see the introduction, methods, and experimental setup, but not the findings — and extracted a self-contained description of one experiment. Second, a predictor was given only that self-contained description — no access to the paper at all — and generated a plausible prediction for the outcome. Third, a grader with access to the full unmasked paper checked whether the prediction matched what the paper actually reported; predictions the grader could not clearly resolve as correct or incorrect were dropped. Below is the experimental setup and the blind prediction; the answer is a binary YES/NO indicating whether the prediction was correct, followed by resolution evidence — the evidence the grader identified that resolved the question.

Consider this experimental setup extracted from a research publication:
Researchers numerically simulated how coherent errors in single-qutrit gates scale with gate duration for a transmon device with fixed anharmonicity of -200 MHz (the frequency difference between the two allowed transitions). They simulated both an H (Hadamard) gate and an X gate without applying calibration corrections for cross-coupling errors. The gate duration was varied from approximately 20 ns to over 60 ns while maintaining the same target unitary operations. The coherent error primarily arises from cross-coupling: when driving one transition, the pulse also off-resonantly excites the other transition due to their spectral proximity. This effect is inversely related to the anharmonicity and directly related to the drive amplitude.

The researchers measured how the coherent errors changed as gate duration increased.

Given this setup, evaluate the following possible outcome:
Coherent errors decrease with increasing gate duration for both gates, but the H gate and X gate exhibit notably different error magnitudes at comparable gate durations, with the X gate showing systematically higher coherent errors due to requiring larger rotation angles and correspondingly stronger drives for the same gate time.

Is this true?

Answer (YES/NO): YES